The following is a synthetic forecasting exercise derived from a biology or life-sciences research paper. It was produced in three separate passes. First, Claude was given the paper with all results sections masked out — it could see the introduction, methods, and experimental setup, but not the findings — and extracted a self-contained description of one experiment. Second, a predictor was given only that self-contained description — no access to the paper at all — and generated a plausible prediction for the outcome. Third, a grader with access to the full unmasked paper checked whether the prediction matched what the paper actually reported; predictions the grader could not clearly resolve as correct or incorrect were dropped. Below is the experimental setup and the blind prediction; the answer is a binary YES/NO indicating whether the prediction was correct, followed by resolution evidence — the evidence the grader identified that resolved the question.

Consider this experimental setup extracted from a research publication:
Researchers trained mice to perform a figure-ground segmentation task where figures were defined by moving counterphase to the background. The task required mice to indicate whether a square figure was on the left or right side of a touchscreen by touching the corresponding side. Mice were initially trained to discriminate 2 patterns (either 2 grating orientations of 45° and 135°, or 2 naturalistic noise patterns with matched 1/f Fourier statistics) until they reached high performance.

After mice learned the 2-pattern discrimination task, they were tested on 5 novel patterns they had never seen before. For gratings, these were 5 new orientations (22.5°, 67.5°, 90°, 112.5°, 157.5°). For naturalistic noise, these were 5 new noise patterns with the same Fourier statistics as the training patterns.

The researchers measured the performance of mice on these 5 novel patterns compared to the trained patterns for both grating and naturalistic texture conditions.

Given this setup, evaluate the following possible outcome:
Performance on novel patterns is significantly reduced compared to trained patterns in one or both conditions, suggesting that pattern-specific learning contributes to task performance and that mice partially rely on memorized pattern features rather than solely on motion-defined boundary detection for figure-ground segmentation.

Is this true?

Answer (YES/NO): YES